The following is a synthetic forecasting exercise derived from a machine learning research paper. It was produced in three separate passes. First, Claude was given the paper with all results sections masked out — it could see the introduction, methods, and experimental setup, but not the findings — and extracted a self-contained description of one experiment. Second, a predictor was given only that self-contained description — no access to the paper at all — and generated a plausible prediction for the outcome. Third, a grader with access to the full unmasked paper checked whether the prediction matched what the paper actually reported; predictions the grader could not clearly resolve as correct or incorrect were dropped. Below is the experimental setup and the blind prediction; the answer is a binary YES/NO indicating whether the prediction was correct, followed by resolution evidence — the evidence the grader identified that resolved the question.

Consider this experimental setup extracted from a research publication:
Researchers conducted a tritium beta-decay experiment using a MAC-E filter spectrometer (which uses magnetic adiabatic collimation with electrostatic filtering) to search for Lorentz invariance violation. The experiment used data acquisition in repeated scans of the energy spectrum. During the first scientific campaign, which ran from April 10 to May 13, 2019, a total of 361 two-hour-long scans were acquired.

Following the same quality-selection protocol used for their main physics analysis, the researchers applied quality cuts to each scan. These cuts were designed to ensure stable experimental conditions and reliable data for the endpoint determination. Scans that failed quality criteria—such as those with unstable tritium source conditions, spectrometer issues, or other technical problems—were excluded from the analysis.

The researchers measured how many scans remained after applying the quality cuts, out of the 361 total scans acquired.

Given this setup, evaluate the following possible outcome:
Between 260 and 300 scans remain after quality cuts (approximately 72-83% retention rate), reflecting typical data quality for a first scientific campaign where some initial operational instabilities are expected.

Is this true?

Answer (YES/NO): YES